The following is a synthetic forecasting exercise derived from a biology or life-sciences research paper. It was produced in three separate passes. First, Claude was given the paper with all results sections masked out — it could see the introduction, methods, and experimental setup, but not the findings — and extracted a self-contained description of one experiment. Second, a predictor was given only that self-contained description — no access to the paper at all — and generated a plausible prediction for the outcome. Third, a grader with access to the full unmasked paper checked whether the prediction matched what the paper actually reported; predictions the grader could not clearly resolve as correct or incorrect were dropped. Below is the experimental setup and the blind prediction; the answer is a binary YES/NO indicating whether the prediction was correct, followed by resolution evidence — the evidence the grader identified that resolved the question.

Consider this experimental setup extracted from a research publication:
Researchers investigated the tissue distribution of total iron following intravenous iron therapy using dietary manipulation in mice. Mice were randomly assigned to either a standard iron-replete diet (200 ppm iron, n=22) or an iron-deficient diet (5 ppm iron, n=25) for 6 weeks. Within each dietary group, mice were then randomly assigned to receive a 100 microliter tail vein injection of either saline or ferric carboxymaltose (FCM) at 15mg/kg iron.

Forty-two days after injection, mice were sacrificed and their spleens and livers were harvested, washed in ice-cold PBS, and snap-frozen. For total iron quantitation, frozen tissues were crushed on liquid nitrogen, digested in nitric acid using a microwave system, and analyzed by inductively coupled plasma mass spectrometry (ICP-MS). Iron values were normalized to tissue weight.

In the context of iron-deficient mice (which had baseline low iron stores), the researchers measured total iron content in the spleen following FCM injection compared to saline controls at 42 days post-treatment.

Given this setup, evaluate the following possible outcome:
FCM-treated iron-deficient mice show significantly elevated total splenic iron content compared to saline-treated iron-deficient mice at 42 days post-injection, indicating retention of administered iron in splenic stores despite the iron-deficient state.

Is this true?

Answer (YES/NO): YES